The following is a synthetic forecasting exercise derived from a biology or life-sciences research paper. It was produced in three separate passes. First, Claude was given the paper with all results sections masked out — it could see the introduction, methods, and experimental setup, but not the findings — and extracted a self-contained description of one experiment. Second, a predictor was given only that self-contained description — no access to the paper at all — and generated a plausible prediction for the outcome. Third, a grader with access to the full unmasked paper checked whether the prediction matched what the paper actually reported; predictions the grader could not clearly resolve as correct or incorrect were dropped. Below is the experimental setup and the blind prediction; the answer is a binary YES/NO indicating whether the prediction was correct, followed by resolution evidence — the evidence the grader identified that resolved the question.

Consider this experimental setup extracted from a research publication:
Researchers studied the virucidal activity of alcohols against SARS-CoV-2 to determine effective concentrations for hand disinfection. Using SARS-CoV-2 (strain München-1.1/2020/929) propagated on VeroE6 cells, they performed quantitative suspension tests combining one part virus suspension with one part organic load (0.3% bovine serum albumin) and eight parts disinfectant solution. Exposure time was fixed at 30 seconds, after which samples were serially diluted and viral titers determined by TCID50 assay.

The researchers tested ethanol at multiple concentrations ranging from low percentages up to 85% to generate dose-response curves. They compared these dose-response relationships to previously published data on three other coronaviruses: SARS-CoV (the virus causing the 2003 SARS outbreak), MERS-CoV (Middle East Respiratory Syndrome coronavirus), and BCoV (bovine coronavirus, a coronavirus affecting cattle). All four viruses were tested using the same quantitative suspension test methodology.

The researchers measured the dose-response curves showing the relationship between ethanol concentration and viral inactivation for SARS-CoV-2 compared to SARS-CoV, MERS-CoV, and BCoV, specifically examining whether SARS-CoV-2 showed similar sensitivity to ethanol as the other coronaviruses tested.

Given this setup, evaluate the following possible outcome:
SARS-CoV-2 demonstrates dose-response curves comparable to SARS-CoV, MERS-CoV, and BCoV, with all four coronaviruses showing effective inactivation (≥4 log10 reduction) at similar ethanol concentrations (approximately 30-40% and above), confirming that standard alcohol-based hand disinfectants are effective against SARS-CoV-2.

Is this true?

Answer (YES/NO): YES